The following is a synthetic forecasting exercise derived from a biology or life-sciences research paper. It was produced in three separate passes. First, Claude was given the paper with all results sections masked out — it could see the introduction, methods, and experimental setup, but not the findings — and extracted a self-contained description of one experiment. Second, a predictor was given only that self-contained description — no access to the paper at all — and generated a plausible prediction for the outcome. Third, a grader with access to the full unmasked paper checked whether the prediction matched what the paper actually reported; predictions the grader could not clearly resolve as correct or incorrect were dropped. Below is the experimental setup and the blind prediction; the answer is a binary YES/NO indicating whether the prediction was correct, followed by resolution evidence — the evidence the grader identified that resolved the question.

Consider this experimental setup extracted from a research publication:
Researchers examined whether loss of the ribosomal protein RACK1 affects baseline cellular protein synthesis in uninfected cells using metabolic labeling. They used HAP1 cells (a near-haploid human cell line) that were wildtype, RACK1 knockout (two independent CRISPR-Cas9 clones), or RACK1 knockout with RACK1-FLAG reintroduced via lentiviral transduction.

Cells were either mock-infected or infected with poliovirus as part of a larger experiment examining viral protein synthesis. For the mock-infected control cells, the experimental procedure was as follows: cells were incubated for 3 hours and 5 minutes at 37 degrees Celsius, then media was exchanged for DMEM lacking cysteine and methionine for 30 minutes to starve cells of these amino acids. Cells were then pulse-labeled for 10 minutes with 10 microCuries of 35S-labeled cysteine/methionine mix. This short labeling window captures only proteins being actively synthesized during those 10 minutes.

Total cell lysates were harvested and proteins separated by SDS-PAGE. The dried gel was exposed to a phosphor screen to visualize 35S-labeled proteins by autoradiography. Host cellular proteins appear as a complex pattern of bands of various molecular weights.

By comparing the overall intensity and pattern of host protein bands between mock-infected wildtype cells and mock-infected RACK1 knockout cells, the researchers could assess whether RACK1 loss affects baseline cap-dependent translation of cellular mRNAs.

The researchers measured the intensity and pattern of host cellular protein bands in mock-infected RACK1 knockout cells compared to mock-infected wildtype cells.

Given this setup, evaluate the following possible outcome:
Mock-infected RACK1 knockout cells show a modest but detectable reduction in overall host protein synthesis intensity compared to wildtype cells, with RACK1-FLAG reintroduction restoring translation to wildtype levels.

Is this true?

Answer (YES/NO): NO